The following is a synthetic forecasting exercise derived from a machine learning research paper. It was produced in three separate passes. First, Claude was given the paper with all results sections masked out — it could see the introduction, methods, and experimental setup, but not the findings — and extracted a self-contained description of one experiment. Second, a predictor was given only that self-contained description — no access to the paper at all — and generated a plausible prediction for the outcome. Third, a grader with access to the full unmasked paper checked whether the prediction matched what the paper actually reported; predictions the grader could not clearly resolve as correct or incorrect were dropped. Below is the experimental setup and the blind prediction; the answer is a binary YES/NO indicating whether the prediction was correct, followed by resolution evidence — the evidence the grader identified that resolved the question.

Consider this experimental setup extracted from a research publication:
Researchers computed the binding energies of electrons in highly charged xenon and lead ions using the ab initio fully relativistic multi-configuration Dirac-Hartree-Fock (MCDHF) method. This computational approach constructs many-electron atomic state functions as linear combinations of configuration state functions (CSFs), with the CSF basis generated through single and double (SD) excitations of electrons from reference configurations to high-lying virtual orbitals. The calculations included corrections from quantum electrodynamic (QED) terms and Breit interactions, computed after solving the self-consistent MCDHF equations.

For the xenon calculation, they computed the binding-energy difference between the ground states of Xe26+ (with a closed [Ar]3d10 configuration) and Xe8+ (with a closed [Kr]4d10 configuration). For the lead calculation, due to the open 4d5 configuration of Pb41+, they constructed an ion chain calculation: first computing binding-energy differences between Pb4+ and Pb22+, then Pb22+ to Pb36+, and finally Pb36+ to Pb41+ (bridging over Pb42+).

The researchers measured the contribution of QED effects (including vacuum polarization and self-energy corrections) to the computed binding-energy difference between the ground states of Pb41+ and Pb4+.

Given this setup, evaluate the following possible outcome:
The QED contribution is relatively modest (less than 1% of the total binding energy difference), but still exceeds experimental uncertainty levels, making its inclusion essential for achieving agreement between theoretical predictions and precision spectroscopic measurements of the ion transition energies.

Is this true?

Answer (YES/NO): NO